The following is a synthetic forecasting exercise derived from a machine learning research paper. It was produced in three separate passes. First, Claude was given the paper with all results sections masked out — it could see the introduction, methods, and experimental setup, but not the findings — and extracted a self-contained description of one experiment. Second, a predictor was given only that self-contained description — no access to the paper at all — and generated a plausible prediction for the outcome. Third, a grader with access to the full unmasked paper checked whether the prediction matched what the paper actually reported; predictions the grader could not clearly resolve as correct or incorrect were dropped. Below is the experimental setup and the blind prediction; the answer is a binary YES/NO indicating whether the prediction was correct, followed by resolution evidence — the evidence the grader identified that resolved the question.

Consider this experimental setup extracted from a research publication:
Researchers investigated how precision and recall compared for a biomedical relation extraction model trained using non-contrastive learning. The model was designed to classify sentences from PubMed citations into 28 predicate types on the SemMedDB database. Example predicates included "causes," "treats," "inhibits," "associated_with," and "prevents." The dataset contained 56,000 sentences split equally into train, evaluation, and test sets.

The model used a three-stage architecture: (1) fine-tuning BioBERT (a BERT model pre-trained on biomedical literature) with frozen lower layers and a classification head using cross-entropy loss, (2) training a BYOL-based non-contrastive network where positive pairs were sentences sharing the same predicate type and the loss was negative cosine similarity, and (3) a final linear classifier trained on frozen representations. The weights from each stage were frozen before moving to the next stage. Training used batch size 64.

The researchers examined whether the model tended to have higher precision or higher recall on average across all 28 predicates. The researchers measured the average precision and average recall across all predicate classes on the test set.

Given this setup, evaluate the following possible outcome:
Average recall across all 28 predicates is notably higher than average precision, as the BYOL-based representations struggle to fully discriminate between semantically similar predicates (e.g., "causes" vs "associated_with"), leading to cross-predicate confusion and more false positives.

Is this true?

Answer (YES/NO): NO